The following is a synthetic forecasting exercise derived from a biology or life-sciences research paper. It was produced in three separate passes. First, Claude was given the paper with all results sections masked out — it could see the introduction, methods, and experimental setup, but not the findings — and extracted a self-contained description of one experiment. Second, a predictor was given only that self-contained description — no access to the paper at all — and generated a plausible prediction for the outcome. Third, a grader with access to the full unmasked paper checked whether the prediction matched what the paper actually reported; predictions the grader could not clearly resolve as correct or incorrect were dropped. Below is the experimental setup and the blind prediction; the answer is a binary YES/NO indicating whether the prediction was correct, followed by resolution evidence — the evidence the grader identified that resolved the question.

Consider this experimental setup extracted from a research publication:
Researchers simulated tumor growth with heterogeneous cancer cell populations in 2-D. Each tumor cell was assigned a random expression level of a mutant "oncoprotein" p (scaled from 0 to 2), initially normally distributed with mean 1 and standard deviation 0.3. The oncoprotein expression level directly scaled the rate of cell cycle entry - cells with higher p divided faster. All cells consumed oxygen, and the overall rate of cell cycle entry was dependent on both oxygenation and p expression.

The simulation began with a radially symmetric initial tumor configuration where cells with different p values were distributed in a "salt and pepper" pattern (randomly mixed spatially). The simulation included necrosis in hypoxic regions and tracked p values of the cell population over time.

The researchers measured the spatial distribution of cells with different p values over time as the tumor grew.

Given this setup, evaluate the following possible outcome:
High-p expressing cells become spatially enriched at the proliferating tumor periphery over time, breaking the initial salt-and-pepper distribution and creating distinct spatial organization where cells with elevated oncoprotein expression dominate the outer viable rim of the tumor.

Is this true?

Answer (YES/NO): NO